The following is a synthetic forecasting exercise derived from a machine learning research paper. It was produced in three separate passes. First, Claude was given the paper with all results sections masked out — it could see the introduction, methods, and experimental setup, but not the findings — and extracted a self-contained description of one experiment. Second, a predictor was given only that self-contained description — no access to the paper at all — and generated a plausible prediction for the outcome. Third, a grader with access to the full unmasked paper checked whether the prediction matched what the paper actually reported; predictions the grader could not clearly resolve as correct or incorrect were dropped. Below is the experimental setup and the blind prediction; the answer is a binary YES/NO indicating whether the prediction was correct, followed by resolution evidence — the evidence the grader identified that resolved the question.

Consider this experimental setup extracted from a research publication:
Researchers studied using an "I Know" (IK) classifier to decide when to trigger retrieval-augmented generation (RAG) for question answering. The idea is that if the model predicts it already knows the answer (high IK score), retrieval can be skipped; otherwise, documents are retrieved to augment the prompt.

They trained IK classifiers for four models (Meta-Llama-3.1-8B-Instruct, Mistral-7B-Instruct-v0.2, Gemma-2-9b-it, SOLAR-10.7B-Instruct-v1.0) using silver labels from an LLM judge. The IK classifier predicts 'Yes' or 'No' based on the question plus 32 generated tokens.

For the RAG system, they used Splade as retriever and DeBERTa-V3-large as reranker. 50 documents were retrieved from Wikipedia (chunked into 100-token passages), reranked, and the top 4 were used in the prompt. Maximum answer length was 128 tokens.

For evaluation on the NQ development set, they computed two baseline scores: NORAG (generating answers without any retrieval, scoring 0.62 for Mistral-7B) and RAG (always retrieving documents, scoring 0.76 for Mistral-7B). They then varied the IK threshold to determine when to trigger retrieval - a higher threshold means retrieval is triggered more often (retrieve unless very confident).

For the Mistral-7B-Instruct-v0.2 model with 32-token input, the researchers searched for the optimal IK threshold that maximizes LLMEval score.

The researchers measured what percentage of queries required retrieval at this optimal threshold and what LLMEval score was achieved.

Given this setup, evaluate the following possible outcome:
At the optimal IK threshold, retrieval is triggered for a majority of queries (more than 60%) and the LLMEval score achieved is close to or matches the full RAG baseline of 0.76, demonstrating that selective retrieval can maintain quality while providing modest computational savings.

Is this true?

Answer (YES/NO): NO